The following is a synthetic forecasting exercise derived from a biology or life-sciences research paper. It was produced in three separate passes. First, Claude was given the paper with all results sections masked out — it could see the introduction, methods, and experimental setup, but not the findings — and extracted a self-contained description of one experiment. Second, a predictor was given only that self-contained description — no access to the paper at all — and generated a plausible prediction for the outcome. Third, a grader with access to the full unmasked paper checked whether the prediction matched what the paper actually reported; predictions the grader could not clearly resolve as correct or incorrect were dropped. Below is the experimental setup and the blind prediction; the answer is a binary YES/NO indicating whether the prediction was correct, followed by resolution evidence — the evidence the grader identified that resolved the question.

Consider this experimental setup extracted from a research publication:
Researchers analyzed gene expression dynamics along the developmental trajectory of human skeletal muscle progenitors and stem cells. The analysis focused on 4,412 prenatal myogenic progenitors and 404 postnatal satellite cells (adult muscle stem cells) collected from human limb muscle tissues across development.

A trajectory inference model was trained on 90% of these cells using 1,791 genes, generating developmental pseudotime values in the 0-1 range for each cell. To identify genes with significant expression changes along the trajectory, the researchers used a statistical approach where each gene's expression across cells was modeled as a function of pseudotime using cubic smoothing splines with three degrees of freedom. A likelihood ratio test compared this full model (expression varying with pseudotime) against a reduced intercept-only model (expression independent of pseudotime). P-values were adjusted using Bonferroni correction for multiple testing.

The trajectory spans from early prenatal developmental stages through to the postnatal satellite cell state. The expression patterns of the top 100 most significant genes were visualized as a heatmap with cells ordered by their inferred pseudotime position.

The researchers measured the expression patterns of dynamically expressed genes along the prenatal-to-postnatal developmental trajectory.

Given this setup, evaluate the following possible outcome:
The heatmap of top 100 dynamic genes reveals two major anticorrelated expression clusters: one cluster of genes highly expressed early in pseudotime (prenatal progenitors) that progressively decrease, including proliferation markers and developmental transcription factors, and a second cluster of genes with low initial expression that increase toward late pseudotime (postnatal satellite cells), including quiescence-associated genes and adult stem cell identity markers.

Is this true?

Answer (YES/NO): NO